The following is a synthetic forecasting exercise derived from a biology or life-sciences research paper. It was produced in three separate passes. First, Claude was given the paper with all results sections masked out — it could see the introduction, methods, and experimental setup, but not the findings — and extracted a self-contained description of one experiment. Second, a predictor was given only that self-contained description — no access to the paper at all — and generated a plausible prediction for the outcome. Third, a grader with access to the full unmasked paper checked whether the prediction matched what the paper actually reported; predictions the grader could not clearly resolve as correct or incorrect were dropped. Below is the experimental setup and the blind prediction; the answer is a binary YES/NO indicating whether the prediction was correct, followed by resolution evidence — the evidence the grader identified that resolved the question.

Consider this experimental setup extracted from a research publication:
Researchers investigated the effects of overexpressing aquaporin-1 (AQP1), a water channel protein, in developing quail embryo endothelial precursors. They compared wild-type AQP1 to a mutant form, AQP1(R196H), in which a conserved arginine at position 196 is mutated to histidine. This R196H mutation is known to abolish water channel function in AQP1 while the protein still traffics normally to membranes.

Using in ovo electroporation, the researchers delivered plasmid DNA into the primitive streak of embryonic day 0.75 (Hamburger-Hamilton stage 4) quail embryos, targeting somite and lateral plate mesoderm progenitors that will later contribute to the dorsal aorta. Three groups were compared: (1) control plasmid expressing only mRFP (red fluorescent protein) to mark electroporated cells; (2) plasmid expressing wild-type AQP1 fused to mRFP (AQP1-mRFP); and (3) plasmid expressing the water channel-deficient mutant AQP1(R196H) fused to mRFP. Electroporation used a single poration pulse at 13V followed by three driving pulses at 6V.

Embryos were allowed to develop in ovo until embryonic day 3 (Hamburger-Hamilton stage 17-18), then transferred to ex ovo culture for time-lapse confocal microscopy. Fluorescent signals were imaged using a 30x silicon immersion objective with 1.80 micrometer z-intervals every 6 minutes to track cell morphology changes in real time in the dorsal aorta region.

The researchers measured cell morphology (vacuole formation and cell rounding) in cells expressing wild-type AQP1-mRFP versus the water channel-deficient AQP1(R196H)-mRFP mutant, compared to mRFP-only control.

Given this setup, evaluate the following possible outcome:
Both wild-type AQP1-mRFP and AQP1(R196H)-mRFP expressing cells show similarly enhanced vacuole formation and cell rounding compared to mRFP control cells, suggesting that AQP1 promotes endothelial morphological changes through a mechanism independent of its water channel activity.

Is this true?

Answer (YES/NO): NO